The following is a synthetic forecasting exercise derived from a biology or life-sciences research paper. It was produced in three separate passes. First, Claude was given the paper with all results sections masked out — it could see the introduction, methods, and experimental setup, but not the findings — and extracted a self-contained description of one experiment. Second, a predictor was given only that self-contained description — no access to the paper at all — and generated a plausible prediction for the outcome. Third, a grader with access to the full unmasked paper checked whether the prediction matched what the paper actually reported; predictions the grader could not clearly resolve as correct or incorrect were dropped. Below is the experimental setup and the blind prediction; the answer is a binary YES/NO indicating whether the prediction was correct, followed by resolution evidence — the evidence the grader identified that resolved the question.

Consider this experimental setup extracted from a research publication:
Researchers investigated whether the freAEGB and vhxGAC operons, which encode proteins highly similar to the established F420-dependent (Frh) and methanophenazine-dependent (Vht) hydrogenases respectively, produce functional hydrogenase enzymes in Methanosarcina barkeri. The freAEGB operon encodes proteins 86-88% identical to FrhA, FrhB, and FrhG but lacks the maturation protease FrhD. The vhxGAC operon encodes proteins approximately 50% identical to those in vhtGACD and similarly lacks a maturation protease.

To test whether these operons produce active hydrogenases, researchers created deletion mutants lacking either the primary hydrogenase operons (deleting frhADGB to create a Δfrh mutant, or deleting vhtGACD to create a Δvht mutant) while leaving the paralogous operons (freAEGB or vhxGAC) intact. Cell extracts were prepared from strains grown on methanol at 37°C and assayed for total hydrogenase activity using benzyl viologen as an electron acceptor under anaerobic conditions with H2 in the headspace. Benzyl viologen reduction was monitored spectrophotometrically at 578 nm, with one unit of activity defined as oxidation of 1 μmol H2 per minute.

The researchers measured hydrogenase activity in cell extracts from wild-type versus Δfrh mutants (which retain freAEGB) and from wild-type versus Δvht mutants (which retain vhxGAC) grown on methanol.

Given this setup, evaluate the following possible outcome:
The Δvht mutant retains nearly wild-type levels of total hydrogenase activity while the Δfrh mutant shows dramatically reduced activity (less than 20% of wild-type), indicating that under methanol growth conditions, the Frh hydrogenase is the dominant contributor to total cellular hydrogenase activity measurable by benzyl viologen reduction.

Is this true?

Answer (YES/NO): NO